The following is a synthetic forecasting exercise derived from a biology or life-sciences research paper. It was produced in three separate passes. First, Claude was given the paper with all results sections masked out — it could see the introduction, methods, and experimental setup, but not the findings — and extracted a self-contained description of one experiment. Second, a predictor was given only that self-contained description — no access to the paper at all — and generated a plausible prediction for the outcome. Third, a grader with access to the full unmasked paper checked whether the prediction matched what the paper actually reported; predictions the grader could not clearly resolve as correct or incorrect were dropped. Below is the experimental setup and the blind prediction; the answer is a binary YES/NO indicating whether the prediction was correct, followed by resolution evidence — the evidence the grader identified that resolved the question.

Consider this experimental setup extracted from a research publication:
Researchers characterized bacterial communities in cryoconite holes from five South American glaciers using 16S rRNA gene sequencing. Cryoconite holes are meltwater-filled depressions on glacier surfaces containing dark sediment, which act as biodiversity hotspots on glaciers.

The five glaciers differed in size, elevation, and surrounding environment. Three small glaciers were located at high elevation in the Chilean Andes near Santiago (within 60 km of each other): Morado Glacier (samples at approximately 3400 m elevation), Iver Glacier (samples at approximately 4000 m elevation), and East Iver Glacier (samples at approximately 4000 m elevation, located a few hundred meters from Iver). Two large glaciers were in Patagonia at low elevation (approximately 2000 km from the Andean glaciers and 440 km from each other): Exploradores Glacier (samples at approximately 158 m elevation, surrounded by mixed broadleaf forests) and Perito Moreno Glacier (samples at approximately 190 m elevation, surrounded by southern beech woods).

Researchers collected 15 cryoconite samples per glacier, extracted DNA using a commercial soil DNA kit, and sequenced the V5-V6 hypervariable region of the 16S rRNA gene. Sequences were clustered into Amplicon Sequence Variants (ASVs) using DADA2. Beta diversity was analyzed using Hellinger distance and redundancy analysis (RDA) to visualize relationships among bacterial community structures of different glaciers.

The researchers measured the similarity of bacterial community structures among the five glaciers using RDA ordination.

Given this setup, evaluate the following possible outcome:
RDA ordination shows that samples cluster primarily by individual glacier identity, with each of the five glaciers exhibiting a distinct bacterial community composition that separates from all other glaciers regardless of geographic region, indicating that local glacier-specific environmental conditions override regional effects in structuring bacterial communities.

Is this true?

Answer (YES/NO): NO